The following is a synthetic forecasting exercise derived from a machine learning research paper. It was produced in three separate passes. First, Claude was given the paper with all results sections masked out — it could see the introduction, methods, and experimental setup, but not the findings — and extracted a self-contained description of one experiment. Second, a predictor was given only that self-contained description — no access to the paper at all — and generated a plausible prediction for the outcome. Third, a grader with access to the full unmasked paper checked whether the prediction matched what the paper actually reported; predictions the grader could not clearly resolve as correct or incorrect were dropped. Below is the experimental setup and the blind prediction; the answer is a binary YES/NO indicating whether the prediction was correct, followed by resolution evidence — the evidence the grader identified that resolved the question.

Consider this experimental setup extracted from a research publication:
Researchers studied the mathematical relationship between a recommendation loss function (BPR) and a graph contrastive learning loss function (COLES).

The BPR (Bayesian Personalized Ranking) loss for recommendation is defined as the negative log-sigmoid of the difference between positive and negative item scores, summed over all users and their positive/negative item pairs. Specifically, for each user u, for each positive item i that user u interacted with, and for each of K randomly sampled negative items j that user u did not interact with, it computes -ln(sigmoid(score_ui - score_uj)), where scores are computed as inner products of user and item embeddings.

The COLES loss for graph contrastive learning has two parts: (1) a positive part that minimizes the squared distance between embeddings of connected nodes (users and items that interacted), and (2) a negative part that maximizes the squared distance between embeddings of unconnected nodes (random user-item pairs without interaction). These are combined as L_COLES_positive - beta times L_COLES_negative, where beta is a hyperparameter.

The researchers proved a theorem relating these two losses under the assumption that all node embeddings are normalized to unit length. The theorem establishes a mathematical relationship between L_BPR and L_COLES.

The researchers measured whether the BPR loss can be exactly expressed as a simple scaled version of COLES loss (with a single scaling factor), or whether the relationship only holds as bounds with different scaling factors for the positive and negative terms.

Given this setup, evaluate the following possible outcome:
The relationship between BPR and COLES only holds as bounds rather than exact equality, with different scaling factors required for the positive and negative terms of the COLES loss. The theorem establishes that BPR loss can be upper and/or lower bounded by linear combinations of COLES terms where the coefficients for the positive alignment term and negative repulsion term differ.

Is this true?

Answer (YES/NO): YES